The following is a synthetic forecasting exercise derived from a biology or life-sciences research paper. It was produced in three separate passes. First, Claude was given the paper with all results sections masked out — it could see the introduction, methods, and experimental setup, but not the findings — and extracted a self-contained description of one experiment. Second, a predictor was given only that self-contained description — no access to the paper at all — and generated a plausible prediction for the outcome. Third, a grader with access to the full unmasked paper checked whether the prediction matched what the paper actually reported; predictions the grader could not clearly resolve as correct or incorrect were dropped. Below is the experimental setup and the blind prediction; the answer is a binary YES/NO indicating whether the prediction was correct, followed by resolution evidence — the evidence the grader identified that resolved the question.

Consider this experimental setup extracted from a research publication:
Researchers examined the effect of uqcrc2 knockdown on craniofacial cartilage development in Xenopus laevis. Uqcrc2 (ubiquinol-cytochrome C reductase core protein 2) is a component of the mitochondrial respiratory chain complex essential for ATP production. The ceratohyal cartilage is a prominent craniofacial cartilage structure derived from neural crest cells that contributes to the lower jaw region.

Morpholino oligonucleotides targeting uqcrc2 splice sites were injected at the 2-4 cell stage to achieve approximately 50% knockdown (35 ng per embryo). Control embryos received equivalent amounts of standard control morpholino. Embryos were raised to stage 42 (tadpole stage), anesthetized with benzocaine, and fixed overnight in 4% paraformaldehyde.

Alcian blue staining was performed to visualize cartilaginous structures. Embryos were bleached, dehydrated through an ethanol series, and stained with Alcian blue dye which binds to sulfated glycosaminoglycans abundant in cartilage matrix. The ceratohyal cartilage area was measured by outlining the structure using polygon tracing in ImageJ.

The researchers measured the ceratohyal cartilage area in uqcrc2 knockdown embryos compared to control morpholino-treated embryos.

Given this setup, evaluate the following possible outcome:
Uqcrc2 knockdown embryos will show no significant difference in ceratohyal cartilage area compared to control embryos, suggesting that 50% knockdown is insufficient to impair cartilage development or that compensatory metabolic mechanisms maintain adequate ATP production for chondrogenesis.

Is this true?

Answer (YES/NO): NO